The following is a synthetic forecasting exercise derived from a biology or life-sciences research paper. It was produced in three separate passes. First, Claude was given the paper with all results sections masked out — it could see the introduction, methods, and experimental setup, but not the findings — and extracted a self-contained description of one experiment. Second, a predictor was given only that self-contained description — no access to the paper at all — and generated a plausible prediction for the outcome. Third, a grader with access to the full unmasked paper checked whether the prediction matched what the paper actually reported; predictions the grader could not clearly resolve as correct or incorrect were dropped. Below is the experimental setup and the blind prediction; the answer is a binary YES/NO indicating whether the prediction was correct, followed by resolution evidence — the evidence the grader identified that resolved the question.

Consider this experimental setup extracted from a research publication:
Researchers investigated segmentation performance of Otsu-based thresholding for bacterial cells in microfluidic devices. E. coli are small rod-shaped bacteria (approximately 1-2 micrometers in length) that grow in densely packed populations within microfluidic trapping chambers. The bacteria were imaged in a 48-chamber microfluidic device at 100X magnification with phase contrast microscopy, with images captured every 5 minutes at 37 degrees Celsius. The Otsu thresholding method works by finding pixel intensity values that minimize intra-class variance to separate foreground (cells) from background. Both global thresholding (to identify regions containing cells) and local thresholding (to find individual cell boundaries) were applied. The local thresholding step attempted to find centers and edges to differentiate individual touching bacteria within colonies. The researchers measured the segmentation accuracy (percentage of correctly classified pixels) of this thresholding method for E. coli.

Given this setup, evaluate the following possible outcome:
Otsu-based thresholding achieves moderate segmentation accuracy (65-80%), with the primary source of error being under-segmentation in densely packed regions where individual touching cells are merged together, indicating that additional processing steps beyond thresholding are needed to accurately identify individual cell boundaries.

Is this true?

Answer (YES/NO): NO